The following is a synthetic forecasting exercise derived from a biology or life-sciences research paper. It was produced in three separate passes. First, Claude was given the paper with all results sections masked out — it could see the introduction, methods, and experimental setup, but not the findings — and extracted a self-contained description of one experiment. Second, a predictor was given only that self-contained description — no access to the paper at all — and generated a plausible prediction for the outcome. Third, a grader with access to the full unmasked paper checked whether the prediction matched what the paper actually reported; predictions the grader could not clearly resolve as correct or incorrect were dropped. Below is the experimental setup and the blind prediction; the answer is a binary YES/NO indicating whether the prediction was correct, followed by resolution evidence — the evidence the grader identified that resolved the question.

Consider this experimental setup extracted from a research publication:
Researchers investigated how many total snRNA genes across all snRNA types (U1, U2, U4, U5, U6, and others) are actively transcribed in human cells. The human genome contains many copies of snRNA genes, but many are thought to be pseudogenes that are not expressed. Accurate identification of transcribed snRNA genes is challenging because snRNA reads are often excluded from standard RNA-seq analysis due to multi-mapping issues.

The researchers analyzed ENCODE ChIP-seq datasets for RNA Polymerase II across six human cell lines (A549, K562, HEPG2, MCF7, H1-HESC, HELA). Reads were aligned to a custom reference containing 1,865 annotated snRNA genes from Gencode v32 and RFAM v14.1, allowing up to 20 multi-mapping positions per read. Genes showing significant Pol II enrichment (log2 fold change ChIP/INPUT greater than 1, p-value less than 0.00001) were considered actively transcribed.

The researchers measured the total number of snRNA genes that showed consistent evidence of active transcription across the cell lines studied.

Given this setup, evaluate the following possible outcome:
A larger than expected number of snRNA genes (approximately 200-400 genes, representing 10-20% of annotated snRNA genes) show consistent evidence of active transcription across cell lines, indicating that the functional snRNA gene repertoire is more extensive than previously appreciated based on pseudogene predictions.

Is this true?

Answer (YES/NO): NO